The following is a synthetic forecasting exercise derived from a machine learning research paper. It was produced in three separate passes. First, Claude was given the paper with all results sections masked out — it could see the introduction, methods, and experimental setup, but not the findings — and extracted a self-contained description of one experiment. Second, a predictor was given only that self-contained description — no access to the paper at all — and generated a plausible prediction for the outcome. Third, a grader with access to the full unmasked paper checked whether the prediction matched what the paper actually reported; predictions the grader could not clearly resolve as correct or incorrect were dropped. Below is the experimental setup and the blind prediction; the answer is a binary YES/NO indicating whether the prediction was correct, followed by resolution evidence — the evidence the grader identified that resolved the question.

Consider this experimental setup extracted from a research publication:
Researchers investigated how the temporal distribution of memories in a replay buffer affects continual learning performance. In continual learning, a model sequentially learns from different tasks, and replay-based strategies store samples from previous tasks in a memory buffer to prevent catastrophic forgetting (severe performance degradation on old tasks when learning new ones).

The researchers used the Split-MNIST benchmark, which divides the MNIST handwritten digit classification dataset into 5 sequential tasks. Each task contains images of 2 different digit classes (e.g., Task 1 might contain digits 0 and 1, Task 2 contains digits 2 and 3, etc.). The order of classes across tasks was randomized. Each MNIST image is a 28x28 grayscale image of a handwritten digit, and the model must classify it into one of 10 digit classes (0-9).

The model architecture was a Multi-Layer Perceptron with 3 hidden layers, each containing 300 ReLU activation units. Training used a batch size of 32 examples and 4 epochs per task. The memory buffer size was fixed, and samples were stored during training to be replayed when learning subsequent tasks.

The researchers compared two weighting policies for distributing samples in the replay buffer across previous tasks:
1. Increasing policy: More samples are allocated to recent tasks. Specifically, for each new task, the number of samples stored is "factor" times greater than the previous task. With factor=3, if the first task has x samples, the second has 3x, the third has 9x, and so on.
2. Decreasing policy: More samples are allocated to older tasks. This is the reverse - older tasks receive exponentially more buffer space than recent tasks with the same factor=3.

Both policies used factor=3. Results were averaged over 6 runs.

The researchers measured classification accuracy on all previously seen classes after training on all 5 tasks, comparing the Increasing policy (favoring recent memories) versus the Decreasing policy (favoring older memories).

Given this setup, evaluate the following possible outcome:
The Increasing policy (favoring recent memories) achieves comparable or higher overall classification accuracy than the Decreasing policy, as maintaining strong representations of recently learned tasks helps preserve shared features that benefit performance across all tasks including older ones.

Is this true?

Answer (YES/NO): YES